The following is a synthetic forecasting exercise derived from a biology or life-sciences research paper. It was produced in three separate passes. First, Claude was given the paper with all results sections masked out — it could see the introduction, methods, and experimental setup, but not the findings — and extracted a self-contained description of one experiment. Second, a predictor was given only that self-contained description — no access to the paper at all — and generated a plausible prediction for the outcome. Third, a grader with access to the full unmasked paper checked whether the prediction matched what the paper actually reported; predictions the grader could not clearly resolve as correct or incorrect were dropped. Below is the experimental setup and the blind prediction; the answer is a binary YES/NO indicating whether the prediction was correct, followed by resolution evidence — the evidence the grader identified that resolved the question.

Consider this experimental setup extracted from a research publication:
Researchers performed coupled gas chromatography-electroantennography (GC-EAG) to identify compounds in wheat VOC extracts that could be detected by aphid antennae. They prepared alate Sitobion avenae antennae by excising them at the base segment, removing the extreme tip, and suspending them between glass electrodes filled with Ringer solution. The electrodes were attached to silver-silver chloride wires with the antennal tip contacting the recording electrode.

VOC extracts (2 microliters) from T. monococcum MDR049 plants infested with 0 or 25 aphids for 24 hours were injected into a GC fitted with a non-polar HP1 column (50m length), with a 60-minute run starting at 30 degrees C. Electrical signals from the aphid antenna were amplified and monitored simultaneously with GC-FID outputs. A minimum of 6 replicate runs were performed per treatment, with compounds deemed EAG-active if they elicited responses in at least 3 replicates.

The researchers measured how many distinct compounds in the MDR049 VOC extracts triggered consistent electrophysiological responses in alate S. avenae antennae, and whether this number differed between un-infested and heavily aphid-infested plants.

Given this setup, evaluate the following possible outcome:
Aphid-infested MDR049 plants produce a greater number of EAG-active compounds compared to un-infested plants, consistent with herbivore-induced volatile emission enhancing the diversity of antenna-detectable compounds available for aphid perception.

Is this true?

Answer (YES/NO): NO